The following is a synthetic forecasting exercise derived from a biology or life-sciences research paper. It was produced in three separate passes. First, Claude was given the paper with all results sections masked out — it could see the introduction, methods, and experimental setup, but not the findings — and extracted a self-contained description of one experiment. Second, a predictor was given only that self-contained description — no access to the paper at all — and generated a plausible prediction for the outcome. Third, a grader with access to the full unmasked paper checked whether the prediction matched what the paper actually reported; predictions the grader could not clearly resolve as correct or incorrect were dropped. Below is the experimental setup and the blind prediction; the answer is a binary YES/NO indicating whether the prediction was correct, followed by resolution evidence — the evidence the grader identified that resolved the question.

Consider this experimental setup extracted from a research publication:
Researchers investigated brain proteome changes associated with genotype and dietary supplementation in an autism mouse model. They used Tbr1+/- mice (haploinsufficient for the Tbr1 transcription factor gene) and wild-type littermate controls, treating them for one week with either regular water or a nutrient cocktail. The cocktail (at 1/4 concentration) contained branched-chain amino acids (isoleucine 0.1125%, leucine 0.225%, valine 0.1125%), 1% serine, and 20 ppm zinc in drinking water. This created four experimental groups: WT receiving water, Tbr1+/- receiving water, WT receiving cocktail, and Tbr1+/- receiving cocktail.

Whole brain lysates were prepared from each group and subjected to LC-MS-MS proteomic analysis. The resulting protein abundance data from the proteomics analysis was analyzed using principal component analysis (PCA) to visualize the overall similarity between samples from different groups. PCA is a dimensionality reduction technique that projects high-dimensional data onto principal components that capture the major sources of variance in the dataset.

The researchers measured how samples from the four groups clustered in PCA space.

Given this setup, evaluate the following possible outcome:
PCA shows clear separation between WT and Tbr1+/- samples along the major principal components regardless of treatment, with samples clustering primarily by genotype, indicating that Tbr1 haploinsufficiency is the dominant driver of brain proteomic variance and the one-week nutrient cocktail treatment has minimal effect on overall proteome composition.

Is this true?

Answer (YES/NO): NO